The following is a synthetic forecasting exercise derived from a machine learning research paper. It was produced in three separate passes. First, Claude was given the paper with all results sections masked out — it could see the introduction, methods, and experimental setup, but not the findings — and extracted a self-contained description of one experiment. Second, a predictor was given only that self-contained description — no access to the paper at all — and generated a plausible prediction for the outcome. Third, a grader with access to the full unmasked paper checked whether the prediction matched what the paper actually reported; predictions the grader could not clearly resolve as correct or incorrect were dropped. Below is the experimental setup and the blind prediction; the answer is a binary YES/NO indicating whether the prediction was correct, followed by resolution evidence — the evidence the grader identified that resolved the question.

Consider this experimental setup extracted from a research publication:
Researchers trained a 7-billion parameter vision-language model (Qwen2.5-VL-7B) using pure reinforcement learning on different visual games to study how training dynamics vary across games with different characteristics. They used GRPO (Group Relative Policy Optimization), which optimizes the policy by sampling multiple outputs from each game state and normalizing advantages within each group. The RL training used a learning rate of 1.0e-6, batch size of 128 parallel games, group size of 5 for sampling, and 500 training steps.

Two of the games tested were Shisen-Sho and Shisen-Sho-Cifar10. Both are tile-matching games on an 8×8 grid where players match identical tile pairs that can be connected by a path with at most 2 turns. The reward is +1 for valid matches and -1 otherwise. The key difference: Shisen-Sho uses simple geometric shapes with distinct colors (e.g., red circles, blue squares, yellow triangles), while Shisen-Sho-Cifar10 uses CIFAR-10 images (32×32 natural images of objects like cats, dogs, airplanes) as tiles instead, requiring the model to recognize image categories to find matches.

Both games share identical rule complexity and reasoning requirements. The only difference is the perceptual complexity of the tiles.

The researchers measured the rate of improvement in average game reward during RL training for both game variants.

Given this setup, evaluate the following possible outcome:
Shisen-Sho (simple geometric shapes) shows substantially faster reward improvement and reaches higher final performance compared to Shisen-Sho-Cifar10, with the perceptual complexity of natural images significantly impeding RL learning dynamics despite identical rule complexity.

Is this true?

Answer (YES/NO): YES